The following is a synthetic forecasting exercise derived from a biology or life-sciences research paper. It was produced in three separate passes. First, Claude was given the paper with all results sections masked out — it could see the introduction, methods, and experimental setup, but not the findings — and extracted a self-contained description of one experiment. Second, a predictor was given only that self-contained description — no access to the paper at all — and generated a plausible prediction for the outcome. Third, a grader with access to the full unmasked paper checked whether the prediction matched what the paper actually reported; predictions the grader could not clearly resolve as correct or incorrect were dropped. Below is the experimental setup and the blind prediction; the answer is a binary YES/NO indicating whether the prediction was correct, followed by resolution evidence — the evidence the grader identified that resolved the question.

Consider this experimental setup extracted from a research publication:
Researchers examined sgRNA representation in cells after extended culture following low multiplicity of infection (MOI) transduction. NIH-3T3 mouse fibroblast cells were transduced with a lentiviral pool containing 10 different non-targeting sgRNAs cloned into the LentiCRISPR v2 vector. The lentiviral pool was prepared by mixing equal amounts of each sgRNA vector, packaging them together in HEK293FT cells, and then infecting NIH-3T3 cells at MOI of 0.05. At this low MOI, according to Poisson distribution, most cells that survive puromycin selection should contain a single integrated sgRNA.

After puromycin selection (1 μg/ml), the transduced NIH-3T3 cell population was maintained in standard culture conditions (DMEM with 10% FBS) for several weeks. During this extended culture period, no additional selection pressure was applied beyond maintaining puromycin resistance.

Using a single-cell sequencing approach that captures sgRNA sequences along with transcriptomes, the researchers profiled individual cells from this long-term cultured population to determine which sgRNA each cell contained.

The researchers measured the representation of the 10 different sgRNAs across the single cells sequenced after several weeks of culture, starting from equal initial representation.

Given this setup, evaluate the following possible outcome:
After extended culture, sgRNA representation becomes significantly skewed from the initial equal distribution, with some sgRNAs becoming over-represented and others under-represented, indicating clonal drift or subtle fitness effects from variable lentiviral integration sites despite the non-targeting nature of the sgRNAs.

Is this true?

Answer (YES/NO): YES